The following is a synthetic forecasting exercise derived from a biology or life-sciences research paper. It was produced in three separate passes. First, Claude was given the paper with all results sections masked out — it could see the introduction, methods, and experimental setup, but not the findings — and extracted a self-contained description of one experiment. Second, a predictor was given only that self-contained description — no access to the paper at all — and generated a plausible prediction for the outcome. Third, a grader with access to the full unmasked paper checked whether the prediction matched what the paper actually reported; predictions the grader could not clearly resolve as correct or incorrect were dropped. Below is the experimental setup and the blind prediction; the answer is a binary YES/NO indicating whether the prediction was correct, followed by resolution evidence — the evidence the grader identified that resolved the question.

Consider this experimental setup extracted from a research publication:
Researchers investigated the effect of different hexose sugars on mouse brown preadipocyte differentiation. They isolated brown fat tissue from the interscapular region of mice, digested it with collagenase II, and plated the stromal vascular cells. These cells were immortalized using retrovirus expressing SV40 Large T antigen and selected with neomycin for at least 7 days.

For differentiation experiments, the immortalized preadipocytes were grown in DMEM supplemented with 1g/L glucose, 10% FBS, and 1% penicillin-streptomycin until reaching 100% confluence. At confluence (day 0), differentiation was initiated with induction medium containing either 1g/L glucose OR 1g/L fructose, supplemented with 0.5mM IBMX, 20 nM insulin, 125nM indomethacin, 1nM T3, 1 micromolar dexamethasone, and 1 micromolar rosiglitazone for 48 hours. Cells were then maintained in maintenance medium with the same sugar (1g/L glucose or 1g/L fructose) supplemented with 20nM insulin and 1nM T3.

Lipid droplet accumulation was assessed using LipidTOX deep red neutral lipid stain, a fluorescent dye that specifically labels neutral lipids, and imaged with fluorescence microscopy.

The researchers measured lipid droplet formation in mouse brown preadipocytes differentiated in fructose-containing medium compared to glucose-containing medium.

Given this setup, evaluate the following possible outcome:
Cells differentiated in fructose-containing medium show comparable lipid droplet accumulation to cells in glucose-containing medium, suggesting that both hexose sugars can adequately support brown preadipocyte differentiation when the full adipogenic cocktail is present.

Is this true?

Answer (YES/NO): NO